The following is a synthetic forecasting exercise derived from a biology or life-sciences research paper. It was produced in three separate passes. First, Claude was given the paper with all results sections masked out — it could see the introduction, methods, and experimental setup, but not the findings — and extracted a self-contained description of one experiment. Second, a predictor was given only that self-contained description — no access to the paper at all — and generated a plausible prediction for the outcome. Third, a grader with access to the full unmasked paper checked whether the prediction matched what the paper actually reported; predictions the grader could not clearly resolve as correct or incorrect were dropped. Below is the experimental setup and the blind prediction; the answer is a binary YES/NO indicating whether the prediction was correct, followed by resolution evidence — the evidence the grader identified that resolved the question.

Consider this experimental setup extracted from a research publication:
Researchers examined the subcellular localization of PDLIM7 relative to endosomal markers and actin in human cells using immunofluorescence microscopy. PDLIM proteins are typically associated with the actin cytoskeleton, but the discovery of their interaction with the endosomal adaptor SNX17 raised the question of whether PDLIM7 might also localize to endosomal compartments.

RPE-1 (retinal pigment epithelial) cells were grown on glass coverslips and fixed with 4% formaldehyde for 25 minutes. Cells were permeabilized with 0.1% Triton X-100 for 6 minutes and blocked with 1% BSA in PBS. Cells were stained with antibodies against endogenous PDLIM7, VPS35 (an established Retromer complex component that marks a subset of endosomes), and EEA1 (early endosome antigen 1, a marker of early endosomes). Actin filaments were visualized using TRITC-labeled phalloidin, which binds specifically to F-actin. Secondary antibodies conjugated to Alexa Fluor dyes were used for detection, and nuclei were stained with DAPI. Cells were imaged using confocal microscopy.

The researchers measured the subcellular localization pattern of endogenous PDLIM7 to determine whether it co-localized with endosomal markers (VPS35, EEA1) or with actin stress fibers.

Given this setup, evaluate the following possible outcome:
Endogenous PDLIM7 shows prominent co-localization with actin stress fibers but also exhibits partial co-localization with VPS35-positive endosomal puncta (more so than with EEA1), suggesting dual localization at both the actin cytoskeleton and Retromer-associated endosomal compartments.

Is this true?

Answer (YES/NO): NO